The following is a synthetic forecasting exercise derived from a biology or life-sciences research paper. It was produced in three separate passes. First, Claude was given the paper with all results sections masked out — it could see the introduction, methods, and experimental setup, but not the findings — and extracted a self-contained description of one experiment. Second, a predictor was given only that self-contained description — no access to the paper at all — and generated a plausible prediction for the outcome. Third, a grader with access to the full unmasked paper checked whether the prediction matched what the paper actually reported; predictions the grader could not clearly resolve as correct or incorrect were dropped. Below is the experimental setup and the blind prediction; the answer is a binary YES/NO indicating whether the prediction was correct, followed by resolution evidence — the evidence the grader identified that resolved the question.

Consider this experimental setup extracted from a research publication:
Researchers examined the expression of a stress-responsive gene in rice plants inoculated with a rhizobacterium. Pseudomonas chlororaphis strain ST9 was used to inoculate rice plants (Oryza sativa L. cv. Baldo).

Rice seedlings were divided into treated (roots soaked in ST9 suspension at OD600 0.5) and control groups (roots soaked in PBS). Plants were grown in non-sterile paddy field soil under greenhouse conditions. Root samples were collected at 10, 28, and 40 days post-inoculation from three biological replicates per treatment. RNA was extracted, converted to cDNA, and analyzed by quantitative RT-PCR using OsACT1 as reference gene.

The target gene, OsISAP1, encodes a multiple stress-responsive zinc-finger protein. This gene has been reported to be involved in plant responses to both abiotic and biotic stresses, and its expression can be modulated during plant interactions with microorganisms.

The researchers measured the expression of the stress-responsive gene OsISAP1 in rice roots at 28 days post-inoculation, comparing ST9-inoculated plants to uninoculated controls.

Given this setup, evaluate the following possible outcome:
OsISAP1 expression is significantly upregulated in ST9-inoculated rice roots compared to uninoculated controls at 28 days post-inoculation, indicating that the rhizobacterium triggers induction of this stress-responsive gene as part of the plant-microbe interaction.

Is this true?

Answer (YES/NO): YES